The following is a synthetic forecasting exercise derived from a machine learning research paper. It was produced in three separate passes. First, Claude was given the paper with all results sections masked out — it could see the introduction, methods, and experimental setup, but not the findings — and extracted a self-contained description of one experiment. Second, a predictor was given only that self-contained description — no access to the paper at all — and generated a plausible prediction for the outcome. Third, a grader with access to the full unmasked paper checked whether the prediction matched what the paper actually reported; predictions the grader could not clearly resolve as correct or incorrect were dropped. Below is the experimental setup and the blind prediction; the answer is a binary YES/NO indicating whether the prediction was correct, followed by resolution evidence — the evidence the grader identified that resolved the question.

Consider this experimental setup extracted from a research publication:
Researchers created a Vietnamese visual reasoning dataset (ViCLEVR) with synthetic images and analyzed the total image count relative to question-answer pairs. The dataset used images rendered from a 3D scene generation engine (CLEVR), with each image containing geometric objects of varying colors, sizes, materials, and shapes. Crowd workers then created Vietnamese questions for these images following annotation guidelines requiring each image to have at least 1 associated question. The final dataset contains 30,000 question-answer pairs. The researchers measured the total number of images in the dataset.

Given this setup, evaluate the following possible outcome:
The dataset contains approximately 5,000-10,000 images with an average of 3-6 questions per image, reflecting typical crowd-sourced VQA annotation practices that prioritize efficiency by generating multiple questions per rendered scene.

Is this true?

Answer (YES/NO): NO